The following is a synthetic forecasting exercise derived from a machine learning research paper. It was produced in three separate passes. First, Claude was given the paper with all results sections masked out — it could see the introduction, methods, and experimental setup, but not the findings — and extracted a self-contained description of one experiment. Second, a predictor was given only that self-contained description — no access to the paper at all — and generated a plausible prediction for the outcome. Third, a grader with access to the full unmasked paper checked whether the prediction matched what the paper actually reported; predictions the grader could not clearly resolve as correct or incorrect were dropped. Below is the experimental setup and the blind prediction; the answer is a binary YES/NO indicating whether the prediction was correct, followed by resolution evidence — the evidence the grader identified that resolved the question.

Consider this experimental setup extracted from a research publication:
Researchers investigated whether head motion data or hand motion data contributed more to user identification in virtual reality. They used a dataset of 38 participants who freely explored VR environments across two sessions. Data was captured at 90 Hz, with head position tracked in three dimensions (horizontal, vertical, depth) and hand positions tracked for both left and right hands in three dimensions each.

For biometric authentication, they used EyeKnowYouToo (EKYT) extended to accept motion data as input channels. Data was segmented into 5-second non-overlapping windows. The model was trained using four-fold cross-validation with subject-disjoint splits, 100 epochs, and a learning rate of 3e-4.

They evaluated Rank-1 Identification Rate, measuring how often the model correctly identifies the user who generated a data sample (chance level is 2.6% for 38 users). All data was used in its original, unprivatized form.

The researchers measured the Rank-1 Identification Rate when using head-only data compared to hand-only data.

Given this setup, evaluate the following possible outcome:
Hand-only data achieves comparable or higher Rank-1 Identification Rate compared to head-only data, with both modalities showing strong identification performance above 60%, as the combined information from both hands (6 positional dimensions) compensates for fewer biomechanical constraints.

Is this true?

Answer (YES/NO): NO